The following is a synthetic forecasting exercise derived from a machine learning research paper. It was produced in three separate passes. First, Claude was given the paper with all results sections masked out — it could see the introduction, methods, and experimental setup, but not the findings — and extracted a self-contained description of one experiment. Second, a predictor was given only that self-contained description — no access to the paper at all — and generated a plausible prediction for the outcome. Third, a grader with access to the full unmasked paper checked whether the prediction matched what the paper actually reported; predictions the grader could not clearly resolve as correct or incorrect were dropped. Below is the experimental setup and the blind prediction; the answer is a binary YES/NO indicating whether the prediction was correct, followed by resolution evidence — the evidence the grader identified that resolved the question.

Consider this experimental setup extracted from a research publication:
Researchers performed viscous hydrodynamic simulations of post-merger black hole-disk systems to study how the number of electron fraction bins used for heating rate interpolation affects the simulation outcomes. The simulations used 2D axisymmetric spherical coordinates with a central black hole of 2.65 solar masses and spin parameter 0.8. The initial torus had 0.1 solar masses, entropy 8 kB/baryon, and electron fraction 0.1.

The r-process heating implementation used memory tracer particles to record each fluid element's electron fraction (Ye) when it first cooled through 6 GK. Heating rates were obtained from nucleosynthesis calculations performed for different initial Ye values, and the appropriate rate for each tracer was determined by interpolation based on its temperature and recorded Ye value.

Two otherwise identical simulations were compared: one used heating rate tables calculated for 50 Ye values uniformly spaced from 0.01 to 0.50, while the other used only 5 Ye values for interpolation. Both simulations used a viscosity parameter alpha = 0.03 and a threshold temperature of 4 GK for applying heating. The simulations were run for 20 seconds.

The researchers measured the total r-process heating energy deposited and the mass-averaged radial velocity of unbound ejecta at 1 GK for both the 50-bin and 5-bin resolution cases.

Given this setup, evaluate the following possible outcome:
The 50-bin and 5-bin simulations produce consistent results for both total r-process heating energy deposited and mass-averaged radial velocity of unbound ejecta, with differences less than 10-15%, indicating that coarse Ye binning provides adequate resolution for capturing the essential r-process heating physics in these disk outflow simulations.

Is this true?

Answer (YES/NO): NO